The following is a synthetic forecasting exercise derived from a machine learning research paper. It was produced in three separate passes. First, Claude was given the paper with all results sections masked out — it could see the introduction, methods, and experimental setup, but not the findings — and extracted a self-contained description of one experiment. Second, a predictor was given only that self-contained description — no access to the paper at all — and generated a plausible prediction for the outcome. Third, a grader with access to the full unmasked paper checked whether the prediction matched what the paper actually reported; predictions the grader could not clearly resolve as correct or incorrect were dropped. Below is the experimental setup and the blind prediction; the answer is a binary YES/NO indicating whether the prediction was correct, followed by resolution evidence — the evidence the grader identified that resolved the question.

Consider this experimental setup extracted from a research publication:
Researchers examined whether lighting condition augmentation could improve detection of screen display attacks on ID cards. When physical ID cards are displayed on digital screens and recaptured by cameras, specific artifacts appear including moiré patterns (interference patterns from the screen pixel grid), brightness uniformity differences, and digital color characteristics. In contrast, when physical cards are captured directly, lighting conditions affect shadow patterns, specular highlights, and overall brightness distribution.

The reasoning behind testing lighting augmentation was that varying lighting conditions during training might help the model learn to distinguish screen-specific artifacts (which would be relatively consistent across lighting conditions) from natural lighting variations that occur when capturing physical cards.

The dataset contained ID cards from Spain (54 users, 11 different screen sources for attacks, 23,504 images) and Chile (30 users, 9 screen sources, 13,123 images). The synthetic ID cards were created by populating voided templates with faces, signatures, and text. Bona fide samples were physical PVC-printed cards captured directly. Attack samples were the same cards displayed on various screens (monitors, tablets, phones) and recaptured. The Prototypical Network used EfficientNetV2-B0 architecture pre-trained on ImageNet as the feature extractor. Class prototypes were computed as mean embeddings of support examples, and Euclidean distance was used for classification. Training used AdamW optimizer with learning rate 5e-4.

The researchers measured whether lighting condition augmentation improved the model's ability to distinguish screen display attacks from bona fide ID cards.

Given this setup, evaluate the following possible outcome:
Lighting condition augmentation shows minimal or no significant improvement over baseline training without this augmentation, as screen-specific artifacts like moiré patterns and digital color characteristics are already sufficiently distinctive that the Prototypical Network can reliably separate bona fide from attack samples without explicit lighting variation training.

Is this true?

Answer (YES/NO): YES